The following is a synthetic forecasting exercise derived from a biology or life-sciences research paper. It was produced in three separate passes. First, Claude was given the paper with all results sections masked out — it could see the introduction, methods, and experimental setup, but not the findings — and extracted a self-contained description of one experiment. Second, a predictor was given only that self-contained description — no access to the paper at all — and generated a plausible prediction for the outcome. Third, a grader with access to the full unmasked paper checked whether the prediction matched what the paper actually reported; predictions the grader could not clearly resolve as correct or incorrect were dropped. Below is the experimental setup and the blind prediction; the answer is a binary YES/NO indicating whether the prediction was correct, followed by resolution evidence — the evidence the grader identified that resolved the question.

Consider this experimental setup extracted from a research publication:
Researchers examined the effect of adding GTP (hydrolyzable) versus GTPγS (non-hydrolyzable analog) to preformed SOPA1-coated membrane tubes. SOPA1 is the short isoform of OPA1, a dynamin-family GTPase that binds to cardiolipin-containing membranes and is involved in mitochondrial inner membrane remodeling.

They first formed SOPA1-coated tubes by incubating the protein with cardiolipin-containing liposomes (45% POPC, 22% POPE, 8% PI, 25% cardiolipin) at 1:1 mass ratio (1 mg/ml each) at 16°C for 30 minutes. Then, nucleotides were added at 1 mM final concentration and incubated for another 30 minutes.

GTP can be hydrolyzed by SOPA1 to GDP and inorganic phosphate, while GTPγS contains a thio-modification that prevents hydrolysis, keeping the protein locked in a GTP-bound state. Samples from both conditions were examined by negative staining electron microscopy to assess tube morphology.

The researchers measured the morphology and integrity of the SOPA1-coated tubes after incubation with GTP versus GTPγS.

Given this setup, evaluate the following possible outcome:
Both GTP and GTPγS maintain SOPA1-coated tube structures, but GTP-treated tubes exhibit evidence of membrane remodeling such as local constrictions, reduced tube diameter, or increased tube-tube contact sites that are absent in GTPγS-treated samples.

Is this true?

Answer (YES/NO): NO